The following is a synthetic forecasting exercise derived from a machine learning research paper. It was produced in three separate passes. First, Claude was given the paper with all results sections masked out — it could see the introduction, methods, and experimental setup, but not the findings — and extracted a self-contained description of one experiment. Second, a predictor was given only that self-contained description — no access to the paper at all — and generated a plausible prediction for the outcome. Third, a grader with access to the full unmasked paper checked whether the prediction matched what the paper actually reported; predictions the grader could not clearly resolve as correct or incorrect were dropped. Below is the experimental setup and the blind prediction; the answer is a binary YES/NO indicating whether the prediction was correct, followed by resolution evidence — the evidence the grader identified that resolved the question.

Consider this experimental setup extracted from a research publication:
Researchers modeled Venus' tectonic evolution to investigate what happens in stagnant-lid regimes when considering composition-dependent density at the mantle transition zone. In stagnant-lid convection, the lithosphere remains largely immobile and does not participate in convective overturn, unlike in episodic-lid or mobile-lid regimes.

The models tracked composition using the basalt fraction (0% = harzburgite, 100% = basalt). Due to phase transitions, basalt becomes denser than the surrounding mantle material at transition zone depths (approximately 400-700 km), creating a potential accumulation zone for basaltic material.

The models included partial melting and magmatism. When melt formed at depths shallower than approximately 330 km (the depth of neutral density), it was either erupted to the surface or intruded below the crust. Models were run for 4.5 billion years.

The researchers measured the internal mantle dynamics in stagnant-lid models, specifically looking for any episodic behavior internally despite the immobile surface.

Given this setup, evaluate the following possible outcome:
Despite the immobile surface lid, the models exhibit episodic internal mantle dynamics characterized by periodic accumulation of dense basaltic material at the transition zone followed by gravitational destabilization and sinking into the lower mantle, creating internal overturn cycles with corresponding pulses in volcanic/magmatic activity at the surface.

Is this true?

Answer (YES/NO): NO